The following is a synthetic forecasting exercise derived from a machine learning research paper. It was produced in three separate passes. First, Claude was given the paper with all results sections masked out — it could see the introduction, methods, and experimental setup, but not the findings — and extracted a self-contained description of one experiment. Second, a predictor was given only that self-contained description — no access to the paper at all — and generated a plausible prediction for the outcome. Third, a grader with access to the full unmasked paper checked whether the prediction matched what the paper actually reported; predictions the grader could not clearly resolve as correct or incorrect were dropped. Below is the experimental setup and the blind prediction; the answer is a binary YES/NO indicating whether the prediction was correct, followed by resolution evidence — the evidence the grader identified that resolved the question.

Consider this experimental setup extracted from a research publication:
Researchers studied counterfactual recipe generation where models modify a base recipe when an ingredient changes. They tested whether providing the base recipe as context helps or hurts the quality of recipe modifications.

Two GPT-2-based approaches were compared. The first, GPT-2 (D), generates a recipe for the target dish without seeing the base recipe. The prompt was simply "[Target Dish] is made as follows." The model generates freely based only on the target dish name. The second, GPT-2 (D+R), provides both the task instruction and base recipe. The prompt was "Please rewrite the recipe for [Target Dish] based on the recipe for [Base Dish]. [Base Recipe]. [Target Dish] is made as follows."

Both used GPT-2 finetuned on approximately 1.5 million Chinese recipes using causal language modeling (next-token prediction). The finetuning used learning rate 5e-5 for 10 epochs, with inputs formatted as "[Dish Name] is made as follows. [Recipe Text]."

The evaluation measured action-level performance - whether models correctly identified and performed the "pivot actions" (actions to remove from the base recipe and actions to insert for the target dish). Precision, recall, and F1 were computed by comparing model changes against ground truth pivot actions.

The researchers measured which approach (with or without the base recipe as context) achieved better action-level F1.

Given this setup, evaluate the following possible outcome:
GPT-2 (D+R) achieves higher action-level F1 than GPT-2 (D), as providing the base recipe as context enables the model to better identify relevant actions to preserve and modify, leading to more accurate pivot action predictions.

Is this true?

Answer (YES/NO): NO